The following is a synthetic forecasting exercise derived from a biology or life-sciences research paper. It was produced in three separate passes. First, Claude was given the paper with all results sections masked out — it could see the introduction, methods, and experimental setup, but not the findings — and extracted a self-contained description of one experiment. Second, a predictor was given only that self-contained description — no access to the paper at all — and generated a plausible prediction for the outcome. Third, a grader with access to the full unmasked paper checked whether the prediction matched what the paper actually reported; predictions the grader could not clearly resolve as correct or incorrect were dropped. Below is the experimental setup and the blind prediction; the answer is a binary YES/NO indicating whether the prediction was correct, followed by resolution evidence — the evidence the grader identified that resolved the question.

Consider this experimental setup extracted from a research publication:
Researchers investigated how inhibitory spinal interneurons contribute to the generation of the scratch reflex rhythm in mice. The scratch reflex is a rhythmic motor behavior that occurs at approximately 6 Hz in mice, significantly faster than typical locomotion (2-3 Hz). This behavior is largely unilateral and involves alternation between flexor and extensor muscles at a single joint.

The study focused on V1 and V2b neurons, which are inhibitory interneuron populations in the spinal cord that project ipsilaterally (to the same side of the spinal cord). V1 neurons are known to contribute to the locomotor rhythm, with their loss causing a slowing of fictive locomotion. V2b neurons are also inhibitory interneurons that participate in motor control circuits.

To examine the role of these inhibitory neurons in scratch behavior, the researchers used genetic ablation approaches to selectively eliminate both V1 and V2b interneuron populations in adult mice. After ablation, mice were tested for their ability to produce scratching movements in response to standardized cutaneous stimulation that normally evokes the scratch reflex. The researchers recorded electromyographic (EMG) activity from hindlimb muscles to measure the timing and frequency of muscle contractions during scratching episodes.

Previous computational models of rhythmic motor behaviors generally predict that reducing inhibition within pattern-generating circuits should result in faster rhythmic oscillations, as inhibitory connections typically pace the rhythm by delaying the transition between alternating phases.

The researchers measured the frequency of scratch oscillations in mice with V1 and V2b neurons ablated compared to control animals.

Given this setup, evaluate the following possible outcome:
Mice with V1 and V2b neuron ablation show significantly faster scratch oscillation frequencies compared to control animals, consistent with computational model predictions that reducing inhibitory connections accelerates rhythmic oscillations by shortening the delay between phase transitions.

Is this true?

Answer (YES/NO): NO